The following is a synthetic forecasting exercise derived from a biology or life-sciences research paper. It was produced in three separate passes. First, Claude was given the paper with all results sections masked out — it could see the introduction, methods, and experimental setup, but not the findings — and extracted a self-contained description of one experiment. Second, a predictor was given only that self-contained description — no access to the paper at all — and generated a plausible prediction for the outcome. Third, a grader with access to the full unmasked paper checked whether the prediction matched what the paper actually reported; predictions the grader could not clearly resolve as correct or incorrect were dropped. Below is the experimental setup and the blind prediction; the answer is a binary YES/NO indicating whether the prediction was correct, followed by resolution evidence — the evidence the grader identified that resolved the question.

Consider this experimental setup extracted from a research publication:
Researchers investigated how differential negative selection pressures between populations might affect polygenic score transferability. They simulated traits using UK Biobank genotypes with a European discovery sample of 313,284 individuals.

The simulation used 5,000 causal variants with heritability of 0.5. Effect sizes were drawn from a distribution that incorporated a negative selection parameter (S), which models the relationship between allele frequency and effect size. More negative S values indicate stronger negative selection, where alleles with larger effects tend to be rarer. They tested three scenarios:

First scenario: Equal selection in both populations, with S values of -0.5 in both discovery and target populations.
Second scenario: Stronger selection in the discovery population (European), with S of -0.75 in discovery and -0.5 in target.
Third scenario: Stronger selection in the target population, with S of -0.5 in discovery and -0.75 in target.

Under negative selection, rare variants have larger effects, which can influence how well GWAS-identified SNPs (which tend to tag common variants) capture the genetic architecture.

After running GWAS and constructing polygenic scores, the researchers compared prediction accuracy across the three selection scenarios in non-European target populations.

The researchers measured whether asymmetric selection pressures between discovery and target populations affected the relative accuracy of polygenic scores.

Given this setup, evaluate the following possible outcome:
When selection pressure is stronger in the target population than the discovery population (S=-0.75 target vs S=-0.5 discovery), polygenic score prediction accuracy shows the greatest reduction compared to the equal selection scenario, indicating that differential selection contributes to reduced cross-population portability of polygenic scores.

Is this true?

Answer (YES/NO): NO